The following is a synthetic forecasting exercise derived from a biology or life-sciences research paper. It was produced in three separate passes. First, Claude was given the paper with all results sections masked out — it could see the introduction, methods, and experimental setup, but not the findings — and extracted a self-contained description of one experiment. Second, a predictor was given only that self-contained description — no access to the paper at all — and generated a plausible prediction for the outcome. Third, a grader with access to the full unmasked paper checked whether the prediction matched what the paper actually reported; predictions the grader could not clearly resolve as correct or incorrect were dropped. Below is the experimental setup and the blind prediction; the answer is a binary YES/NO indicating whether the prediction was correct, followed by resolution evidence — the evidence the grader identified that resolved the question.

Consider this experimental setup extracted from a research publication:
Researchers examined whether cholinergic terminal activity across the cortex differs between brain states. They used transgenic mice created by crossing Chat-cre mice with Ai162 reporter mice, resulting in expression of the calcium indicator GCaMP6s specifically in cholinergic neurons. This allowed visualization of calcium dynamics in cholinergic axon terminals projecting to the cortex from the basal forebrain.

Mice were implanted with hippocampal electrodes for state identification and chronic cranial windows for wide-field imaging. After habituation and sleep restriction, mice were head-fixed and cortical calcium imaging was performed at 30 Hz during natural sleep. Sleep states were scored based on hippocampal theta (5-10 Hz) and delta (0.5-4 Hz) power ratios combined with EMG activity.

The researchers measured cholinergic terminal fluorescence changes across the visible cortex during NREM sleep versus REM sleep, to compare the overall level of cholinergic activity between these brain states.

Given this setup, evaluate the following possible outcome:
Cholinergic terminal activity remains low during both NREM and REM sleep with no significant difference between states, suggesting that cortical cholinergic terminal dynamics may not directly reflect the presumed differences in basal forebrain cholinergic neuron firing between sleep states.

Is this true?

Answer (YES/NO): NO